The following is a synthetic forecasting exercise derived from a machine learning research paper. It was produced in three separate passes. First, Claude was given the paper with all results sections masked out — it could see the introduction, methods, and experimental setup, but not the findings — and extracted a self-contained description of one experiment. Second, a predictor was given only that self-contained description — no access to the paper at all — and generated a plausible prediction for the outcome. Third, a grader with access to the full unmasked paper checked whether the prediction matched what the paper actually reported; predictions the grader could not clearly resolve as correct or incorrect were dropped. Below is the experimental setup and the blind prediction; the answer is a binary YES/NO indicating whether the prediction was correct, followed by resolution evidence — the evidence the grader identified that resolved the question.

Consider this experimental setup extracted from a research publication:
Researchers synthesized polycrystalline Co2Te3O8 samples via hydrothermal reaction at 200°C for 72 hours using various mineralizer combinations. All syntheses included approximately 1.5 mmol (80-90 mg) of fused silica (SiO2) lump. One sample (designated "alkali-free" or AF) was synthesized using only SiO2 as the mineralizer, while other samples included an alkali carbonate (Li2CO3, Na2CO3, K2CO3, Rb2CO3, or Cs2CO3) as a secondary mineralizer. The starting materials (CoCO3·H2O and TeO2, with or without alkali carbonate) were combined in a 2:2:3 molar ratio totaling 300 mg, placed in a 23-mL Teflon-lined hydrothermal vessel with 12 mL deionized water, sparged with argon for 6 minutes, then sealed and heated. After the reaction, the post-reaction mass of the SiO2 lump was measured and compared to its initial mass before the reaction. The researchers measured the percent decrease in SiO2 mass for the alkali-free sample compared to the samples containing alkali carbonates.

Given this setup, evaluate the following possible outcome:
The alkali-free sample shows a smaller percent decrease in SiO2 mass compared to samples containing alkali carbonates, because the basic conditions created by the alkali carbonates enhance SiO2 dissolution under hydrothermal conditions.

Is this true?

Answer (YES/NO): YES